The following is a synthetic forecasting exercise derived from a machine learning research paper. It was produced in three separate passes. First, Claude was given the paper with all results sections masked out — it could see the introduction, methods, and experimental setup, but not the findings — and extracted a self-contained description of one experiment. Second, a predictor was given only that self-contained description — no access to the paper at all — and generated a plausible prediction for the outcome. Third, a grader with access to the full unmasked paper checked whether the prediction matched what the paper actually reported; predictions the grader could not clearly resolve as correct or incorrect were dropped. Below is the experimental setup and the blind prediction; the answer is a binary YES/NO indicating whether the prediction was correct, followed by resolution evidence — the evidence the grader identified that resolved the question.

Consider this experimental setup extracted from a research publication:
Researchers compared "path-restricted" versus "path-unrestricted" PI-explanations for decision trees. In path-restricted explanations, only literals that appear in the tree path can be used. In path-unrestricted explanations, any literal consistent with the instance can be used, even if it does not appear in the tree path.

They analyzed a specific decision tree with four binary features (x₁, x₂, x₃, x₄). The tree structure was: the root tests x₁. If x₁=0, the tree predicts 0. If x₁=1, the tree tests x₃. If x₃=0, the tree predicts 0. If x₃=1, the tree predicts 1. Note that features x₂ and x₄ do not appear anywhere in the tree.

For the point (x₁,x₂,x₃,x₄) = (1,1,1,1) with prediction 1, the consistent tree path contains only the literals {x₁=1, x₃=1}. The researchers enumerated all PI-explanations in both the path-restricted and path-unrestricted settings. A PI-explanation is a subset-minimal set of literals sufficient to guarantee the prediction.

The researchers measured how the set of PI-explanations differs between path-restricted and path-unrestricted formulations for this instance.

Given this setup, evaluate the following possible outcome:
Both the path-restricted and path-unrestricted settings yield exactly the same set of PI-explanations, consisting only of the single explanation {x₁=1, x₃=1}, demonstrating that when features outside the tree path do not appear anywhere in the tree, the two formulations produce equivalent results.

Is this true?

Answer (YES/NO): NO